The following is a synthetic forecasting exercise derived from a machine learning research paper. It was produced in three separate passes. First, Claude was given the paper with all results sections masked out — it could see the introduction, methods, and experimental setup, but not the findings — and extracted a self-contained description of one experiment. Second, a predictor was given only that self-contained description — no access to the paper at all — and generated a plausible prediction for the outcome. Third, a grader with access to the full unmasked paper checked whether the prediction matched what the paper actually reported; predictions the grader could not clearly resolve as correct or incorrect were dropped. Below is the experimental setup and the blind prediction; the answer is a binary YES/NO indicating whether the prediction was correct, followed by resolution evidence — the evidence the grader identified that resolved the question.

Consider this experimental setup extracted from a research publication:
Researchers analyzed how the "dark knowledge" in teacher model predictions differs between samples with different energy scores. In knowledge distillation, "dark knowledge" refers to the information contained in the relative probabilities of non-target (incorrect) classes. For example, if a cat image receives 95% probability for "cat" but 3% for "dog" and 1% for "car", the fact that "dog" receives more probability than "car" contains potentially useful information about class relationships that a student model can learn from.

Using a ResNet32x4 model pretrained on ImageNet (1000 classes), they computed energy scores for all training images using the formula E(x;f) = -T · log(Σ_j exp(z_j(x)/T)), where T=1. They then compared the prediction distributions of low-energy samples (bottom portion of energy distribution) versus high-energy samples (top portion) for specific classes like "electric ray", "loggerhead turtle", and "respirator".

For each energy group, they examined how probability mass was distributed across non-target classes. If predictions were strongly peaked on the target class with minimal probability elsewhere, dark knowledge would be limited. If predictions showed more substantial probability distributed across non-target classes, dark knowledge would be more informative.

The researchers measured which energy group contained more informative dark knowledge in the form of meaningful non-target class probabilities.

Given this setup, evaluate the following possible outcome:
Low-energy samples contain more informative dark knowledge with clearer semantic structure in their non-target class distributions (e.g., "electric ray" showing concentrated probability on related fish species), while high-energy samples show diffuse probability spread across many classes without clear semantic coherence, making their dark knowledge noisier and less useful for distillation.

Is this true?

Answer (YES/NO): NO